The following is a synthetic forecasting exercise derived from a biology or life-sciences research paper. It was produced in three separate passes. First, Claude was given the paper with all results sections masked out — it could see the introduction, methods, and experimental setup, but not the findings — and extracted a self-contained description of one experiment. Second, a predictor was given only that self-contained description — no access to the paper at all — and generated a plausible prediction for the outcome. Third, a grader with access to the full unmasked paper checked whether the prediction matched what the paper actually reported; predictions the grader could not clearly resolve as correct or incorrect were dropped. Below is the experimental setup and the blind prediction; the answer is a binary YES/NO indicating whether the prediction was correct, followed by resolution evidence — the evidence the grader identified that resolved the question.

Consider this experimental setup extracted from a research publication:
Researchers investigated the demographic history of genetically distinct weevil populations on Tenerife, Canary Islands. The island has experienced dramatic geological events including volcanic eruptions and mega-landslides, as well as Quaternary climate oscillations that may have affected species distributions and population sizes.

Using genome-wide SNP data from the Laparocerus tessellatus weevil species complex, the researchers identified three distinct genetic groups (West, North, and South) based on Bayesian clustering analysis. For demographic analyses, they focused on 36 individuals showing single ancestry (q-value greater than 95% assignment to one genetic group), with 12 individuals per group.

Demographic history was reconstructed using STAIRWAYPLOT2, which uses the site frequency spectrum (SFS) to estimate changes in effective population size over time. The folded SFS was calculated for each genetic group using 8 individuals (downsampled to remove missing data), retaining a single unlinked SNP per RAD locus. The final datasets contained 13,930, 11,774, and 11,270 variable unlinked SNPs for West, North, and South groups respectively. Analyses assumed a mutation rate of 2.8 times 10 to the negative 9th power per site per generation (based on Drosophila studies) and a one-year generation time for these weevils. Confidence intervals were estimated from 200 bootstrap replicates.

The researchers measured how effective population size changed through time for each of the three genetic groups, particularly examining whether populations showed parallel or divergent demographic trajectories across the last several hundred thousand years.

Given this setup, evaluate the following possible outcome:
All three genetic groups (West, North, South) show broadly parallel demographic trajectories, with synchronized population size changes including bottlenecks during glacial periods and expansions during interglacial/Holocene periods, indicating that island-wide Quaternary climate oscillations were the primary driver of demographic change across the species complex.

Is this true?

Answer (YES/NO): NO